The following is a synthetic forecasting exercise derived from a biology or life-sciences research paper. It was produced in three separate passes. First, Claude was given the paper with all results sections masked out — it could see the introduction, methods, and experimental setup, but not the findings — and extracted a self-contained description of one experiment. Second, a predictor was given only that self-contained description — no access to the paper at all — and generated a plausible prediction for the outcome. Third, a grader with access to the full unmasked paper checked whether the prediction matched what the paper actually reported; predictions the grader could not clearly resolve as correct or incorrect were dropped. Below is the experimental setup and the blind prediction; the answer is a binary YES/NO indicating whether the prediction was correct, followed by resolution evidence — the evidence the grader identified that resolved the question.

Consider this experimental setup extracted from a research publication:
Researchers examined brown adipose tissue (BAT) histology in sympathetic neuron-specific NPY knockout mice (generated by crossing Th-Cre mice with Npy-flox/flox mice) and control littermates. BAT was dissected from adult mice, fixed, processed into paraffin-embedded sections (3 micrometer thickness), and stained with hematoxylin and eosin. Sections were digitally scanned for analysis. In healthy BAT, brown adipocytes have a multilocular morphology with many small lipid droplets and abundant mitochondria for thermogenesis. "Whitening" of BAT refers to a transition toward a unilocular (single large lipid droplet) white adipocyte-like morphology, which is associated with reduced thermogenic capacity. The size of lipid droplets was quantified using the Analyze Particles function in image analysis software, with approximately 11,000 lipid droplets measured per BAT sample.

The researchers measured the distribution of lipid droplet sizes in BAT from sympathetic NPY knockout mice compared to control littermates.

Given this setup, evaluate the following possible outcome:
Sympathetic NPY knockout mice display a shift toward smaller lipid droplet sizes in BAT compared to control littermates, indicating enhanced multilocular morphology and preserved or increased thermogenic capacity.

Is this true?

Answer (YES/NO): NO